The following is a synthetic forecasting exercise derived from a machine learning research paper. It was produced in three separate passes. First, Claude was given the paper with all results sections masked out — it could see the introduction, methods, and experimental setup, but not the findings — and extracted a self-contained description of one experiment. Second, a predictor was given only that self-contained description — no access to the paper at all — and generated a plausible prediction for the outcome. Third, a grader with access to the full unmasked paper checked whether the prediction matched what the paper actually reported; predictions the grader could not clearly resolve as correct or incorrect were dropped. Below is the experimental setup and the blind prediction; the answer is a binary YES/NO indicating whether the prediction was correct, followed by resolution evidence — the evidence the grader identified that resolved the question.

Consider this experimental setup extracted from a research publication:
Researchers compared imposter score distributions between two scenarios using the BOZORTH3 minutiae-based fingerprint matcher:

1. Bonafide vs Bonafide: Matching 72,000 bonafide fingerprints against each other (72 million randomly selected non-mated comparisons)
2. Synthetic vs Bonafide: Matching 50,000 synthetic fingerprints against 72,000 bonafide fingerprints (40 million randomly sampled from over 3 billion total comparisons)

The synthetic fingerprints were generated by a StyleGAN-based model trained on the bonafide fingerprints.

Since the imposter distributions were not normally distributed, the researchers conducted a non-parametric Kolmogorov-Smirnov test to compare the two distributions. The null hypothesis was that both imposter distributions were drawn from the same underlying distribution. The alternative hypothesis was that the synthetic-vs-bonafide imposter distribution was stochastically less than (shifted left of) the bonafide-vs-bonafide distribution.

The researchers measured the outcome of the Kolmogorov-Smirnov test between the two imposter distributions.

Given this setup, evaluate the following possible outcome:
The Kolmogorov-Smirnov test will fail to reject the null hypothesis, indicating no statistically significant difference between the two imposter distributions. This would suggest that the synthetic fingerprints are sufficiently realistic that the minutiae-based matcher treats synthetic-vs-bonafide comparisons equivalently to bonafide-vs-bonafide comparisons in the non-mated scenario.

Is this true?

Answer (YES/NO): NO